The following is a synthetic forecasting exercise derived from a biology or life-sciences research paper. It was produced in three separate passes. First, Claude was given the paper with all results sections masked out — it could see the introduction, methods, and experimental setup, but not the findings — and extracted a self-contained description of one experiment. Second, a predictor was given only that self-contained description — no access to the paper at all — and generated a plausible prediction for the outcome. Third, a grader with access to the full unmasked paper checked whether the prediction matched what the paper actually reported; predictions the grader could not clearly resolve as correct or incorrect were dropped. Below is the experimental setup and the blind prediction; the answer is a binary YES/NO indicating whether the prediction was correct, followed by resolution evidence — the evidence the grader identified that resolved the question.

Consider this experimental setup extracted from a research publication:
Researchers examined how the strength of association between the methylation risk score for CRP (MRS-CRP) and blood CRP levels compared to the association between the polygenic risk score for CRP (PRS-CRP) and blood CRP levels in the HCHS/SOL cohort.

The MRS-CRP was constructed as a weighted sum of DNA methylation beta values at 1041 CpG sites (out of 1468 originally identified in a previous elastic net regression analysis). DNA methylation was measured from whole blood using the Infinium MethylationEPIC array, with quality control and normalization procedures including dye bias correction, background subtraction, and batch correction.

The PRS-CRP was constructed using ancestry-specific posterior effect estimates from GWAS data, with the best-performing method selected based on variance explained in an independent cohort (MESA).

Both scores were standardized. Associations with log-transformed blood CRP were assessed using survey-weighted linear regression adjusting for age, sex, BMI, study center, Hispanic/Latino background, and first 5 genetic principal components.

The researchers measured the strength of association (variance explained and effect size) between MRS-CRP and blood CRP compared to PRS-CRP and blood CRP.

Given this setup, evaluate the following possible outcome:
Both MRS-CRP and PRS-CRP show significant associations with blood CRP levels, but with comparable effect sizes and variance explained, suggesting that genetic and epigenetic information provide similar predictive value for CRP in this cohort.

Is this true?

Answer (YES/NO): NO